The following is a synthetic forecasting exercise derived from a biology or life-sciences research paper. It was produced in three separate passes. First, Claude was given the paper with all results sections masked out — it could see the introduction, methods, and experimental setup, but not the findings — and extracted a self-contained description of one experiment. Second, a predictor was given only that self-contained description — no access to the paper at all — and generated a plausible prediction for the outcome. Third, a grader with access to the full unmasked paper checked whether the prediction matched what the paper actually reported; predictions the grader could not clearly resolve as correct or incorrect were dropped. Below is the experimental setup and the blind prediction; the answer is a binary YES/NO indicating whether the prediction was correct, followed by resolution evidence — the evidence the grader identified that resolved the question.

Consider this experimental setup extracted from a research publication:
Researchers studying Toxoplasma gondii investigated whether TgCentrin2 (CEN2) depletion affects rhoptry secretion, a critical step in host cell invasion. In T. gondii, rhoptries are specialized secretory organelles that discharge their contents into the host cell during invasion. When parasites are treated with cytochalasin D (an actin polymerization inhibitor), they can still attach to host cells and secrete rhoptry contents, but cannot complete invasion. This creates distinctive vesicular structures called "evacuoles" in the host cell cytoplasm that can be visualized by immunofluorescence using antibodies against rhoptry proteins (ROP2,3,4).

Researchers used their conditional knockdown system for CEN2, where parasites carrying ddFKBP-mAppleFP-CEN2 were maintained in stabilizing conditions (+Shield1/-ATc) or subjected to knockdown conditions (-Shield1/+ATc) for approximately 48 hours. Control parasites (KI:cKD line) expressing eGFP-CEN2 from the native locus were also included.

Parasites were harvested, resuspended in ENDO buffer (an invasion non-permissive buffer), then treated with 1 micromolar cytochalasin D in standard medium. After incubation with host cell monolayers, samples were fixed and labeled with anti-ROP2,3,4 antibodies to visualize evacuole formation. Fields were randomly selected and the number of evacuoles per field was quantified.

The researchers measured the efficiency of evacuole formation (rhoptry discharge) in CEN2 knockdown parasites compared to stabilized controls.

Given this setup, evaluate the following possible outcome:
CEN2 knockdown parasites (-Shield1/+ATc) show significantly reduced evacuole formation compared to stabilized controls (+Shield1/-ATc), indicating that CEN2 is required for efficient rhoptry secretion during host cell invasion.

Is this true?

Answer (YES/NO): YES